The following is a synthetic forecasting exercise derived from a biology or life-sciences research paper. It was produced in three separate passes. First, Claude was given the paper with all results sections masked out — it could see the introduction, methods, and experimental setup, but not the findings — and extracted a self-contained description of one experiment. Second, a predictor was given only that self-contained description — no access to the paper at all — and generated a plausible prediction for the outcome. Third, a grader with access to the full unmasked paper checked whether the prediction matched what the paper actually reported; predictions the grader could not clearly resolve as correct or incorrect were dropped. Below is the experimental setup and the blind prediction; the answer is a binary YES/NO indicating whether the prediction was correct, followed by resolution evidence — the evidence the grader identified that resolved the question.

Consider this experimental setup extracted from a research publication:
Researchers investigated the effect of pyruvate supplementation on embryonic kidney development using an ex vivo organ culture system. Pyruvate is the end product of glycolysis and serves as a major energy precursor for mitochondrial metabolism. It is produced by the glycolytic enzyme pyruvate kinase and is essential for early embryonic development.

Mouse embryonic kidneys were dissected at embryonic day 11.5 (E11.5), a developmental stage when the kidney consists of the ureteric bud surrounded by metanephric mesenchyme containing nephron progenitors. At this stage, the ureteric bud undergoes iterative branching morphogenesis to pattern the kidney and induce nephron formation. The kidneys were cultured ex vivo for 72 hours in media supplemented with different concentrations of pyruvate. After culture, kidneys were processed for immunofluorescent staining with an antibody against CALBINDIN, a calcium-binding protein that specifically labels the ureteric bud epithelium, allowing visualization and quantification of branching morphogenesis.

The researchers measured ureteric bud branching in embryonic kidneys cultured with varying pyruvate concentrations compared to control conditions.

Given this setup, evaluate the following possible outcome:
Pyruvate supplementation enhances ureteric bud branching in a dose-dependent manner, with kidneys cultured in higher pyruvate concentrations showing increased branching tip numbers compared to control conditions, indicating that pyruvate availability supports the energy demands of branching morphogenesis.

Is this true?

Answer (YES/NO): NO